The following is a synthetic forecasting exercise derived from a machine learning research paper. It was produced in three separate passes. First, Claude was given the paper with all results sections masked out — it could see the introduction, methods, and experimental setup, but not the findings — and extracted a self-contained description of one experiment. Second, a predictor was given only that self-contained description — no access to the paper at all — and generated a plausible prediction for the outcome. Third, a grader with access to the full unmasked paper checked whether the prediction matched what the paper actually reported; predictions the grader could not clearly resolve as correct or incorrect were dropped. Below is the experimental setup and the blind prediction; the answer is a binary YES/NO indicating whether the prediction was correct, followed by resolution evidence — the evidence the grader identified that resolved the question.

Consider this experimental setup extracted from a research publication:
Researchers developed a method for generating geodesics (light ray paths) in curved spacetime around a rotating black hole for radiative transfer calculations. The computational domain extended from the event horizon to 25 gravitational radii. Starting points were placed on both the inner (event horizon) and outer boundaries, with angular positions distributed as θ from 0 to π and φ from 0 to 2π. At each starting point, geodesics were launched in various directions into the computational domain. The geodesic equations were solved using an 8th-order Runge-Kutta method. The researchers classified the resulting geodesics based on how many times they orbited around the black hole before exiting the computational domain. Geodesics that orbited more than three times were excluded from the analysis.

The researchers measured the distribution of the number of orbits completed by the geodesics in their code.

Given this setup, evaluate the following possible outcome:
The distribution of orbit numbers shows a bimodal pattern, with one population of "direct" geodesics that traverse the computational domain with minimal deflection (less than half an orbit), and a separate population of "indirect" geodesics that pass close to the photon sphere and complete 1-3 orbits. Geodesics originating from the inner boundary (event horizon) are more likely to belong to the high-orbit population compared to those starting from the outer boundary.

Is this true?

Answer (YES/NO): NO